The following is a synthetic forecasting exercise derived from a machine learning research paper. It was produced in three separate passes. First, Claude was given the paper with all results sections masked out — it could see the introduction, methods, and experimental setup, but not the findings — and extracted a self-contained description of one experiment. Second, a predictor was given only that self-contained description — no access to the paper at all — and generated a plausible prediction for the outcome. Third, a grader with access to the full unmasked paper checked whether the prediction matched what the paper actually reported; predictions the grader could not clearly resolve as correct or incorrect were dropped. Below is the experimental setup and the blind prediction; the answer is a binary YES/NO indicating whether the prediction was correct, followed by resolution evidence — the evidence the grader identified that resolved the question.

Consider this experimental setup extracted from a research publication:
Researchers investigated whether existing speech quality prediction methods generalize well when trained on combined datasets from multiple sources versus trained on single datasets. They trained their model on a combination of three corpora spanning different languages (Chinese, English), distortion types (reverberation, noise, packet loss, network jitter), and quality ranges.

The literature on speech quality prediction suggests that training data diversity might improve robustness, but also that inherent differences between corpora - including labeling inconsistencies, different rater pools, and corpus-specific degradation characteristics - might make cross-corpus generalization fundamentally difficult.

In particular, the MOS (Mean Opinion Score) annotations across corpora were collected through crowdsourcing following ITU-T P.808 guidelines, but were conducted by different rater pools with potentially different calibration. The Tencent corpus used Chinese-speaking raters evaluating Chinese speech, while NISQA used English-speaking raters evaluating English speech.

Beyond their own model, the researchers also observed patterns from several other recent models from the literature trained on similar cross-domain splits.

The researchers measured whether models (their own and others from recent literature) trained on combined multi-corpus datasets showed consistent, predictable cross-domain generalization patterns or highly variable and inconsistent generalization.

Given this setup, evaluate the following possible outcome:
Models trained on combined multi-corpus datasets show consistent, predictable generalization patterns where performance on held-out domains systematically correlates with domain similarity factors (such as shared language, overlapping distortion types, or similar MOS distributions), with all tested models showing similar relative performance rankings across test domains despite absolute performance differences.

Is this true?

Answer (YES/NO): NO